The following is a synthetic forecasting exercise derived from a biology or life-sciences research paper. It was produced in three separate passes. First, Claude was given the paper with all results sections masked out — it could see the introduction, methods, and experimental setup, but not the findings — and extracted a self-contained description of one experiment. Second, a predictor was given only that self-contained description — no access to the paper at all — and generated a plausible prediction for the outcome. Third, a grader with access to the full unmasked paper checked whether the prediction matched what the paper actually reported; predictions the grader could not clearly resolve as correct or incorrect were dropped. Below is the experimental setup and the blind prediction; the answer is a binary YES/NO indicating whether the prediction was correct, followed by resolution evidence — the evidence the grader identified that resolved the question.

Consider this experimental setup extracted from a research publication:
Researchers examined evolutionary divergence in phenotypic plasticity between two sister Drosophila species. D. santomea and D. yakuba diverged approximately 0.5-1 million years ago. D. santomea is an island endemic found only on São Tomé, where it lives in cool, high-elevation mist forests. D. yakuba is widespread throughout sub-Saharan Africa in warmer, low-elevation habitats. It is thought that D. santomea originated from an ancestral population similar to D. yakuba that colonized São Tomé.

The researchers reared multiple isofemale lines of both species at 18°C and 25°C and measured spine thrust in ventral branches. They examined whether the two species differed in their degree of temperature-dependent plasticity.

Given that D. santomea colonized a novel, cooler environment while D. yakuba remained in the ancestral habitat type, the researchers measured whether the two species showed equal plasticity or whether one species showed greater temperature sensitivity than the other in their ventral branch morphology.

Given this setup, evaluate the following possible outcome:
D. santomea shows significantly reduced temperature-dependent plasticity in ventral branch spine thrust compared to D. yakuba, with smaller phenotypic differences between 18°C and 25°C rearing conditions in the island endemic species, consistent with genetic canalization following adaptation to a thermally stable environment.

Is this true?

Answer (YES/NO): NO